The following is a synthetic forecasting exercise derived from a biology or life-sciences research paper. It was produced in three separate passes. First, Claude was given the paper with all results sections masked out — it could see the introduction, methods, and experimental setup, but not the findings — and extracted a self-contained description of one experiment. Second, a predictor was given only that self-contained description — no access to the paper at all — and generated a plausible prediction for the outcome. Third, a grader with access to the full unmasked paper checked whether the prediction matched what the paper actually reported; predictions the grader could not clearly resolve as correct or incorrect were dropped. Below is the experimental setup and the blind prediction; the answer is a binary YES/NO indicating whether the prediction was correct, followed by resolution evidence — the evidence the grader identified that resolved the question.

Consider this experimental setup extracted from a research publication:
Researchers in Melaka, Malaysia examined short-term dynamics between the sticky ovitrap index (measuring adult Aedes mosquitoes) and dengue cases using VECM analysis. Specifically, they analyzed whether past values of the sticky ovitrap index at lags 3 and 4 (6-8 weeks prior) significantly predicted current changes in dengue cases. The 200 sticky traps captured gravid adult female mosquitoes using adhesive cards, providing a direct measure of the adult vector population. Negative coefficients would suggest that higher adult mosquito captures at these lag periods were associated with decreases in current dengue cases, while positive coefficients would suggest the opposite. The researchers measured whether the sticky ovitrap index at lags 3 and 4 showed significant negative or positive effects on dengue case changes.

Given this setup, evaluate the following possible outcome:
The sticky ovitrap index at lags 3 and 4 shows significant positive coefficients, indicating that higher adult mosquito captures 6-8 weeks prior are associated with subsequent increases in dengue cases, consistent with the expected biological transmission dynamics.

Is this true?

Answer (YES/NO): NO